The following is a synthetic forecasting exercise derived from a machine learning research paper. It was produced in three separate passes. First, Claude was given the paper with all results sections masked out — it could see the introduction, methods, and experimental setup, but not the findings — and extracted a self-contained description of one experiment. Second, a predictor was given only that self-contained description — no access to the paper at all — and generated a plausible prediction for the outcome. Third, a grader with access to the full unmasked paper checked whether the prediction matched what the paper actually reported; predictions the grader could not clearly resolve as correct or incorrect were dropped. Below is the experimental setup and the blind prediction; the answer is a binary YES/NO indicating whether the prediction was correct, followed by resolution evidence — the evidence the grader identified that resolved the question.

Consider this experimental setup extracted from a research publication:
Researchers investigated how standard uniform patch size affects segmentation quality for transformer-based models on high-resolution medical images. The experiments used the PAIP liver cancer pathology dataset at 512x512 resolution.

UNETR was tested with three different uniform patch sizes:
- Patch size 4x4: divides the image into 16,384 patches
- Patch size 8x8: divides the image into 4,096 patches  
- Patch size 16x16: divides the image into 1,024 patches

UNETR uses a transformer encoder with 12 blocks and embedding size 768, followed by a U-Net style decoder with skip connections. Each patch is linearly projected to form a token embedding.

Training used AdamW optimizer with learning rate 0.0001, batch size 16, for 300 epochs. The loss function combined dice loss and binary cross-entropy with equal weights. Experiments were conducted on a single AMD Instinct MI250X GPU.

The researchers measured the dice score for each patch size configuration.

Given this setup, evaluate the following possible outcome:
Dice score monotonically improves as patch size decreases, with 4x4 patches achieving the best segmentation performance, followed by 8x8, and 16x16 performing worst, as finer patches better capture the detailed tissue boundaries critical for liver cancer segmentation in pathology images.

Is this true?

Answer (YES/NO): YES